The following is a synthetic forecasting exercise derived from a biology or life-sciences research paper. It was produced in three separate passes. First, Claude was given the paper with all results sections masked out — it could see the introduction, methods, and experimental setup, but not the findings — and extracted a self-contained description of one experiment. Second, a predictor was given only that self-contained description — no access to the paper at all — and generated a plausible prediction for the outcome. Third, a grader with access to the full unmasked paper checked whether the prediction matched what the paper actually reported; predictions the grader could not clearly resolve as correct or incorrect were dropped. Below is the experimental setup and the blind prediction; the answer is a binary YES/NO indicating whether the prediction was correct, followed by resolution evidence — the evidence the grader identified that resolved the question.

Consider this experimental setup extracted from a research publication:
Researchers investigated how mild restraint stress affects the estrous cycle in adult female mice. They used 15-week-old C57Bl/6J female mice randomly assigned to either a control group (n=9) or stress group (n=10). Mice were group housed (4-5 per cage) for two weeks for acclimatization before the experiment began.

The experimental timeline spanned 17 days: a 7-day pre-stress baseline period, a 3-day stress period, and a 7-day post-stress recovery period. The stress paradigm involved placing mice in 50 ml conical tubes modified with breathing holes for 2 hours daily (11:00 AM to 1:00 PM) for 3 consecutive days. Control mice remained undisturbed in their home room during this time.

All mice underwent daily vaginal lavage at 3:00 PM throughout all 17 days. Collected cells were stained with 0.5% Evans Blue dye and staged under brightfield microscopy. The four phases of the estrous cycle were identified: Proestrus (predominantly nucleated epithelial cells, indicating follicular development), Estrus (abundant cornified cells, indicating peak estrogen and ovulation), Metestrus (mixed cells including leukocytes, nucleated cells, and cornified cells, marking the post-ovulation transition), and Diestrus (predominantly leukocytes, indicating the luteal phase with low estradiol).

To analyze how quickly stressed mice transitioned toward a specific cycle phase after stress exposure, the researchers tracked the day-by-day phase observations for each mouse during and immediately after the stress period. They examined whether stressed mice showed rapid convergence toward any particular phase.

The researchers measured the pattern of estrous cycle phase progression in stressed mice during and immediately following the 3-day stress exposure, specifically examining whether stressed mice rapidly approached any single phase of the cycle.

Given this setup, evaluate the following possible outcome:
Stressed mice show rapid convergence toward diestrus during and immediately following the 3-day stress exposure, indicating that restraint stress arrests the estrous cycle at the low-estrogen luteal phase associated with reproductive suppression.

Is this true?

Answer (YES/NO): YES